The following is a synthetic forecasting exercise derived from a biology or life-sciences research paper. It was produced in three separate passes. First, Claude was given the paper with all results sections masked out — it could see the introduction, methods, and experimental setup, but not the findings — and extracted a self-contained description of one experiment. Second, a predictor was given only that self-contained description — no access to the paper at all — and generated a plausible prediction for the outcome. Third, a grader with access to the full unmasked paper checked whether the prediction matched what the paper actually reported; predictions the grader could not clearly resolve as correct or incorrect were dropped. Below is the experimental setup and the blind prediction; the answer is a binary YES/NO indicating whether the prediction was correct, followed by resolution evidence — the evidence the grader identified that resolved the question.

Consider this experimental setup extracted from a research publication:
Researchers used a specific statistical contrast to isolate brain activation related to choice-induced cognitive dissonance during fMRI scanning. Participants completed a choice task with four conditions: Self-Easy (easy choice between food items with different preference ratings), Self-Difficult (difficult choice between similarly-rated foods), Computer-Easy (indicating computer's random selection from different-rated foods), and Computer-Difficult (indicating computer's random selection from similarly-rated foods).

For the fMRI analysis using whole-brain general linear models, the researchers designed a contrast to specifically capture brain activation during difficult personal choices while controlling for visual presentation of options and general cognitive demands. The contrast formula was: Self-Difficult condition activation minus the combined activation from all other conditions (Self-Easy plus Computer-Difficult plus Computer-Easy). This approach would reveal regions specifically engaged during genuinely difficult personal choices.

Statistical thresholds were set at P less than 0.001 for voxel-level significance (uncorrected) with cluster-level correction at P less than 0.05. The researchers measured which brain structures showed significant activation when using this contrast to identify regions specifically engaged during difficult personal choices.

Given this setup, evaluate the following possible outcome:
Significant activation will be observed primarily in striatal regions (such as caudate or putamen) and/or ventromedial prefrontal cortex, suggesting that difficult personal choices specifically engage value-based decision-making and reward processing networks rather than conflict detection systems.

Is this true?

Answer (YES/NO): NO